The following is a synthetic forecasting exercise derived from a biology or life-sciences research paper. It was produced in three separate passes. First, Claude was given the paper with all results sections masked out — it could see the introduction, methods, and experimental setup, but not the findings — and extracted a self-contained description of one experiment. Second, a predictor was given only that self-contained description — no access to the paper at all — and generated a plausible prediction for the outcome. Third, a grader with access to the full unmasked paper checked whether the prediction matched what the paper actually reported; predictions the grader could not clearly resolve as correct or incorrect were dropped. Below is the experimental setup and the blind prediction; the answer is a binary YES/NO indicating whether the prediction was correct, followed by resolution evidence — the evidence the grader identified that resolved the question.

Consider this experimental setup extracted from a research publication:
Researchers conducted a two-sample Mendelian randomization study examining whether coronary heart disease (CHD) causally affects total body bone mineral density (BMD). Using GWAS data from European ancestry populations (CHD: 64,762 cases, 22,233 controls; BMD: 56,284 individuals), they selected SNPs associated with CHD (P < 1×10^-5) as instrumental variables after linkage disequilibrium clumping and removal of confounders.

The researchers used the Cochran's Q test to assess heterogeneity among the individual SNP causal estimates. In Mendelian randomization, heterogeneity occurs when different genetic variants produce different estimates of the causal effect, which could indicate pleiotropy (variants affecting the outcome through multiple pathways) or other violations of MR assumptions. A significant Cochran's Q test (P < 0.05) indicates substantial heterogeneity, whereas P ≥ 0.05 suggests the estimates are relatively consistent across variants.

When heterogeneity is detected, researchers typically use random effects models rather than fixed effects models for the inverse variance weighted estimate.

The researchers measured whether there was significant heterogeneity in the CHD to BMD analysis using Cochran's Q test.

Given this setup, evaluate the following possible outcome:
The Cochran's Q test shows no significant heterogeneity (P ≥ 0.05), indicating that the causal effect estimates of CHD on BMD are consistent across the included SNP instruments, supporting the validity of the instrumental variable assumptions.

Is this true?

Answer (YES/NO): YES